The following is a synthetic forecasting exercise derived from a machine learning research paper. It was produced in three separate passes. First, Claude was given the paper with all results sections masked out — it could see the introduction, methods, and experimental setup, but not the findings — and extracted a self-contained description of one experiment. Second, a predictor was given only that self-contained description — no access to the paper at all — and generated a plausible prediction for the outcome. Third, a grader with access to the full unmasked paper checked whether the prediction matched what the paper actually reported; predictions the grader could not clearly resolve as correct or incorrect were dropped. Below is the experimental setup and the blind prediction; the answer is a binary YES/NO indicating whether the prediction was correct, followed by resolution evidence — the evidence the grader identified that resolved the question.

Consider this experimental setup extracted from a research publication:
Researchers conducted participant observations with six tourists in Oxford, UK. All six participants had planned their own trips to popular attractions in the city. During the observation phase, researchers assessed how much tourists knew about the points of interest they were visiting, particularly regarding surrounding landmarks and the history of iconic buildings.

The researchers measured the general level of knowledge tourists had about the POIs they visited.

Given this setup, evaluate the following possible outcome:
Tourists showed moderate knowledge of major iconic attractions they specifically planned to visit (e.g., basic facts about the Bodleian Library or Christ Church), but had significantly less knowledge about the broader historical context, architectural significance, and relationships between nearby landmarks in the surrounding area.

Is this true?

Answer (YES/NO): NO